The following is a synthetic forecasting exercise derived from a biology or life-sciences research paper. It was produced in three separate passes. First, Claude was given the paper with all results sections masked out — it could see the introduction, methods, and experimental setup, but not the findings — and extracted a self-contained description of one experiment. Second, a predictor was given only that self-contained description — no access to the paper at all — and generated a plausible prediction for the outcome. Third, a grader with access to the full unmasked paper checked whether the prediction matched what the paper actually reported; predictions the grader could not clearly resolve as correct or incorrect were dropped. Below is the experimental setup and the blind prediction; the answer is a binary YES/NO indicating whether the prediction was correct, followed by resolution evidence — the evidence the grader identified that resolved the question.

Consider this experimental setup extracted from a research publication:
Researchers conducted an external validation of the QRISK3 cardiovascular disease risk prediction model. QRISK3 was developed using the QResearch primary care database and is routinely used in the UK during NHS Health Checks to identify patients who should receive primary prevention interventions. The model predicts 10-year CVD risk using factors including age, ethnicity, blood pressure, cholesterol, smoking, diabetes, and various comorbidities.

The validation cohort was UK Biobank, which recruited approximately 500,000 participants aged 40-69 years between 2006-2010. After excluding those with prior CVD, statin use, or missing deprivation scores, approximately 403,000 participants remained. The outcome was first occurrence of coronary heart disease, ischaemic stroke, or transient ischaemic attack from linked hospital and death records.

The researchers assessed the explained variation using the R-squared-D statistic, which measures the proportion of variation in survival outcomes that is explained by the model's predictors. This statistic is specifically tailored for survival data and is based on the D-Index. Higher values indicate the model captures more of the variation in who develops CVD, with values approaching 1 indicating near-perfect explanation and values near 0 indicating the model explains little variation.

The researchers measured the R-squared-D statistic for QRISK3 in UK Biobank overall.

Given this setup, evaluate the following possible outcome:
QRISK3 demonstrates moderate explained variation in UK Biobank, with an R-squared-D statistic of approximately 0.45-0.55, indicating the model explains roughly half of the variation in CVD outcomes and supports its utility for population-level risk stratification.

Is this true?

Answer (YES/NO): NO